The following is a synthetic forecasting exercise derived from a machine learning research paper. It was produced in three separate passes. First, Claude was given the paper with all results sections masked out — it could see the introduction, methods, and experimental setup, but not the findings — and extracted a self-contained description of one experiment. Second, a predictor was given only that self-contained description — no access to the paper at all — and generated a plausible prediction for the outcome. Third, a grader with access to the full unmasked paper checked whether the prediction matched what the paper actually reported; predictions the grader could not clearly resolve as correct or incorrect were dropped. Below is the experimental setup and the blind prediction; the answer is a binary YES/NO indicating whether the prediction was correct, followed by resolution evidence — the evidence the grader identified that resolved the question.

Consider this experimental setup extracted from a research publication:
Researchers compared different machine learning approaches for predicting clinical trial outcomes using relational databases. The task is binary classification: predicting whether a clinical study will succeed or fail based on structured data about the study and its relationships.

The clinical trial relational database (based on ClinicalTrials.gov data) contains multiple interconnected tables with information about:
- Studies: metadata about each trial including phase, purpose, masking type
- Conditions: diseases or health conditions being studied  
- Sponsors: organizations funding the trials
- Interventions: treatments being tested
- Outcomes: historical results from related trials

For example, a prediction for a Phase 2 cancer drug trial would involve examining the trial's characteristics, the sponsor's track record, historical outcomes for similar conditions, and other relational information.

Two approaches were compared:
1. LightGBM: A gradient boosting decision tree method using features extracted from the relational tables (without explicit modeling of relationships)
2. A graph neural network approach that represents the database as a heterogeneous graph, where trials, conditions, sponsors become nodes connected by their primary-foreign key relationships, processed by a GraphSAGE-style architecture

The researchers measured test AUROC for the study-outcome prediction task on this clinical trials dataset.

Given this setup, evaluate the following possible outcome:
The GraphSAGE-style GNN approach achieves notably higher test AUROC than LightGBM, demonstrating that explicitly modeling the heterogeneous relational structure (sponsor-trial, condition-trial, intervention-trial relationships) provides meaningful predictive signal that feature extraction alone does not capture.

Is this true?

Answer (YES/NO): NO